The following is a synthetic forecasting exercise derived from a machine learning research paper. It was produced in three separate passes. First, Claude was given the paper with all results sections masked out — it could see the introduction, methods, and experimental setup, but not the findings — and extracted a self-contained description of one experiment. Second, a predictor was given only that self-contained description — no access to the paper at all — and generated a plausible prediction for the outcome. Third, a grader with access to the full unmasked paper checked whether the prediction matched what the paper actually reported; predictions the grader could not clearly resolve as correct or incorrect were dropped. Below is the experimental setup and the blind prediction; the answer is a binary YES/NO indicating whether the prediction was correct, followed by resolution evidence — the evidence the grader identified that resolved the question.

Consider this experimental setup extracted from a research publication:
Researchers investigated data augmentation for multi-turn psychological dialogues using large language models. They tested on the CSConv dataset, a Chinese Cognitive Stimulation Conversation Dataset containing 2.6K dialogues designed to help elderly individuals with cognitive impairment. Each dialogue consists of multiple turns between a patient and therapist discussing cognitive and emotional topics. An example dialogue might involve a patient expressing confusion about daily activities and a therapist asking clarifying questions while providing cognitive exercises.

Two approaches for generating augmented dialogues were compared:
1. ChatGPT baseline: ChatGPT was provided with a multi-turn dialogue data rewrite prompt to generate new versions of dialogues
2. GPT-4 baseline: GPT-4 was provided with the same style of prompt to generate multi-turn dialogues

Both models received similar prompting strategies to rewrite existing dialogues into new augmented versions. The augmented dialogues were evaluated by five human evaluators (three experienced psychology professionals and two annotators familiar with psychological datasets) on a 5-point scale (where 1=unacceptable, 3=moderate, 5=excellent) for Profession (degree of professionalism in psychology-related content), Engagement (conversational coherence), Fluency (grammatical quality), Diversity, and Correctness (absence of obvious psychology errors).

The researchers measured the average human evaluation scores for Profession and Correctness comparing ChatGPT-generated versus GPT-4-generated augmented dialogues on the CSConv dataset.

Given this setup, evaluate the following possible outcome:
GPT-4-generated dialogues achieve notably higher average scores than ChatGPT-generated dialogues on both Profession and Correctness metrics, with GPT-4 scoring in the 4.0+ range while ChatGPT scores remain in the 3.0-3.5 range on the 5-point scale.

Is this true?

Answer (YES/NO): NO